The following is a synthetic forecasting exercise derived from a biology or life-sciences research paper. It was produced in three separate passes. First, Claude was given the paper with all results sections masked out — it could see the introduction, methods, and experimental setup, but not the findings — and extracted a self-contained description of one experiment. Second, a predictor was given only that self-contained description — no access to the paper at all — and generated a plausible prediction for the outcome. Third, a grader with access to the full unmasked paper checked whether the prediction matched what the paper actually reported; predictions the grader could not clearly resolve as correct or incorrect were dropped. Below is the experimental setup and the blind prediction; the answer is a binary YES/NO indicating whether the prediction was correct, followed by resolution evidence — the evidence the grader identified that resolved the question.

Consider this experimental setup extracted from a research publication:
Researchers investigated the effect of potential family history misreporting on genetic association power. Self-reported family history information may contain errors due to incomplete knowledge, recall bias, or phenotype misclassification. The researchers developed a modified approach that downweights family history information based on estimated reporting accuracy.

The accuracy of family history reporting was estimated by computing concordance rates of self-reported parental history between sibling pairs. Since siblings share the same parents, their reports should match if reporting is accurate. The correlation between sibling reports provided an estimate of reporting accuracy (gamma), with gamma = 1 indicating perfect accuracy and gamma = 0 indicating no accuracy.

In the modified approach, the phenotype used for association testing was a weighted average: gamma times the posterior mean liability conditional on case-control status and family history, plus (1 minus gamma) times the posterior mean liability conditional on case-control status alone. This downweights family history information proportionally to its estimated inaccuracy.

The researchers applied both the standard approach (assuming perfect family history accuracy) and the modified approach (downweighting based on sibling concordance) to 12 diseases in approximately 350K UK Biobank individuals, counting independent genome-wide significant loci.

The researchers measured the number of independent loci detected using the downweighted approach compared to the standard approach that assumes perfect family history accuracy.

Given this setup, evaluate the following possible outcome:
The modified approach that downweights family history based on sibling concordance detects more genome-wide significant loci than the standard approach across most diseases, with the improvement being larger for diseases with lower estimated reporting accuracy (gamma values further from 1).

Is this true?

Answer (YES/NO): NO